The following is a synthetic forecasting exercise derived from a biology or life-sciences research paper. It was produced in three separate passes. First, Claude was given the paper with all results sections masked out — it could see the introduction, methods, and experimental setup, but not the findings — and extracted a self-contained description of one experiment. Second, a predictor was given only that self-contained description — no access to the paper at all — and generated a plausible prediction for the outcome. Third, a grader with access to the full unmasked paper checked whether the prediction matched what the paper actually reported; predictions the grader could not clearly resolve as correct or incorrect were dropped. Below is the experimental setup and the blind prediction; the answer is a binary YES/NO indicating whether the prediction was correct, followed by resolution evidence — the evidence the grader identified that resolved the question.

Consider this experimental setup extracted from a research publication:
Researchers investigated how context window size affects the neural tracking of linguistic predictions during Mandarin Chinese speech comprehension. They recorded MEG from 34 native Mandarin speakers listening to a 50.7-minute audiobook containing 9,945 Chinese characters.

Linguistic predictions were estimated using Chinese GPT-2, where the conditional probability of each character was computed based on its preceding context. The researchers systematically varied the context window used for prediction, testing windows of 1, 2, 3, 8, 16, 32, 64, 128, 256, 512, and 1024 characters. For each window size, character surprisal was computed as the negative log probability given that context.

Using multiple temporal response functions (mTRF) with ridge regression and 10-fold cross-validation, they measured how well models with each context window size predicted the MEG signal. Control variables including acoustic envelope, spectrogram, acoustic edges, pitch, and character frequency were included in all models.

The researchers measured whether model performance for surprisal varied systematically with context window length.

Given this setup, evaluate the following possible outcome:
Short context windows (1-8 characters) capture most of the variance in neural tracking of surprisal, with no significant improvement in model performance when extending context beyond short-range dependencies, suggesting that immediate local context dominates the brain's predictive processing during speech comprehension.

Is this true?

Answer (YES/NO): NO